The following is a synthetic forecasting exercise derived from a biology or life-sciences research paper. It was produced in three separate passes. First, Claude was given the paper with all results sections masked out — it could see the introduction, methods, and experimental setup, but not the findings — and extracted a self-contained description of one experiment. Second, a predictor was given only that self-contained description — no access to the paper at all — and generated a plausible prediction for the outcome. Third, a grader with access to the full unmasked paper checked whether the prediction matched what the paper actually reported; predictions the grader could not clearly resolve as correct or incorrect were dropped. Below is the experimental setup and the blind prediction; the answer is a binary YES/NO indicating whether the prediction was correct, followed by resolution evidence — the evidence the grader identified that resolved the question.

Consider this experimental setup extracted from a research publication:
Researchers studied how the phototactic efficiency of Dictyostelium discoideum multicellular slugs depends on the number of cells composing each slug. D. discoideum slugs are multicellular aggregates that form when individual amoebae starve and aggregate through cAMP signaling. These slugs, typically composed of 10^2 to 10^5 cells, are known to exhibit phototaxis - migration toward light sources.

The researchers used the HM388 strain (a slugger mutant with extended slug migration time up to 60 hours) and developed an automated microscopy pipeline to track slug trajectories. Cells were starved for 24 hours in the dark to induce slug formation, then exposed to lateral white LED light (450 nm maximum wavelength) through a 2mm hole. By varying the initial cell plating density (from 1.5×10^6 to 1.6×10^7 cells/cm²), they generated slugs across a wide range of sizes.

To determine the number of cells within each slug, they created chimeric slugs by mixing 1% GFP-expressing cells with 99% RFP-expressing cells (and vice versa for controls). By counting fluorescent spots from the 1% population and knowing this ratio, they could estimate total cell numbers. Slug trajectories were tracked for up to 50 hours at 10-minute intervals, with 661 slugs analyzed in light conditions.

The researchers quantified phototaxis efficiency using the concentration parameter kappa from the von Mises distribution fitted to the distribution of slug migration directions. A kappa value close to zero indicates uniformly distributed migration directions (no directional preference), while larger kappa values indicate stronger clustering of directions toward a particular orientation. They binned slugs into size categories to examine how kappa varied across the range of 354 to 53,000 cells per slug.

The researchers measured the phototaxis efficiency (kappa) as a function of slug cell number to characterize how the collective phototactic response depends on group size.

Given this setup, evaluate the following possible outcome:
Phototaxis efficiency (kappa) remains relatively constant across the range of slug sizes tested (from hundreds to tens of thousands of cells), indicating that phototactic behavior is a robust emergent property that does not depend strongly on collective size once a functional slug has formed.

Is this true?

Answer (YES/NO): NO